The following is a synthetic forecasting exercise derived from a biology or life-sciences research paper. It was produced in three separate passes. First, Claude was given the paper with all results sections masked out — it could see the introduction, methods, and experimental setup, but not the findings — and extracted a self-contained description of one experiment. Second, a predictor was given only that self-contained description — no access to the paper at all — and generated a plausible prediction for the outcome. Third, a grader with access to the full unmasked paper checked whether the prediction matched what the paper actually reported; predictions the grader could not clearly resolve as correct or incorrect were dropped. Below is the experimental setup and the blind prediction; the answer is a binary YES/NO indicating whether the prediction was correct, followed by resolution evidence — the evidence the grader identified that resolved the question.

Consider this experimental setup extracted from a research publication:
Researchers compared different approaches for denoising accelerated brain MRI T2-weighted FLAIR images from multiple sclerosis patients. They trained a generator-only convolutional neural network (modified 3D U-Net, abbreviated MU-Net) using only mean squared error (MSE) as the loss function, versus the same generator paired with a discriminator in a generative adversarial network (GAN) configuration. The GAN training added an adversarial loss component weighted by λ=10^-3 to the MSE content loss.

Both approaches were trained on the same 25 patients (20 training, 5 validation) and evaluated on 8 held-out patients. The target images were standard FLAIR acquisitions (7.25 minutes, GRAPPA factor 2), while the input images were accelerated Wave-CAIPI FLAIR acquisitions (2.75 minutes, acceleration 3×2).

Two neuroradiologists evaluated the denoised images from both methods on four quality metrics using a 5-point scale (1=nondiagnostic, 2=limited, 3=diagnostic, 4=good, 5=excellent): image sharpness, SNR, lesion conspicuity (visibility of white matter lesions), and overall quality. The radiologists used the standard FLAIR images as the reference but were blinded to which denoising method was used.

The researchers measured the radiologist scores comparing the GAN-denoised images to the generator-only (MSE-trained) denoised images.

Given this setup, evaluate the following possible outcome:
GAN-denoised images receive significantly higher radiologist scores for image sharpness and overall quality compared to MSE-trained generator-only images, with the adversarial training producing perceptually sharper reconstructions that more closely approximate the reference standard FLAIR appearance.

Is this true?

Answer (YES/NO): YES